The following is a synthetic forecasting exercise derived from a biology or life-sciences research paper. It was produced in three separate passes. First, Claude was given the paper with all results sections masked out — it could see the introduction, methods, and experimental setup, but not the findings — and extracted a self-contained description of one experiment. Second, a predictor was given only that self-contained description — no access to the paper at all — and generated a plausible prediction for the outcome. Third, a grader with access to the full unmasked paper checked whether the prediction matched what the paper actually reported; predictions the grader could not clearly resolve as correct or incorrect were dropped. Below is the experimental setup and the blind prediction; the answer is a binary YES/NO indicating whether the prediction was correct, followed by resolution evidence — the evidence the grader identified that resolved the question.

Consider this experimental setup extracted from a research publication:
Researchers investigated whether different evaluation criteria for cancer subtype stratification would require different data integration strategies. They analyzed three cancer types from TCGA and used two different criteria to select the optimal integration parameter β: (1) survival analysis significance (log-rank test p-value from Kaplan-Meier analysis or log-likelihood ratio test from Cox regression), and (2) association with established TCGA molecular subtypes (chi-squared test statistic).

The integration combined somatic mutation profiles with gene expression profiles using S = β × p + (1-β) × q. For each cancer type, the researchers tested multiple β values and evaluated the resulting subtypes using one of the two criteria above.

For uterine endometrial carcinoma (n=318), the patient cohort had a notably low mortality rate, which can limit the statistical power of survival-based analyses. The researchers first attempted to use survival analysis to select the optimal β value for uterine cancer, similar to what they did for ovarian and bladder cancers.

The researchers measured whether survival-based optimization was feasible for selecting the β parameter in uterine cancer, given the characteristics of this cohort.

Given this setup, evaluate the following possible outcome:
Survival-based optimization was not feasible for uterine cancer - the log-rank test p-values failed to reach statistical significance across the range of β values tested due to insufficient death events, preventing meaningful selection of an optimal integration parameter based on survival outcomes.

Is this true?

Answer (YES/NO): YES